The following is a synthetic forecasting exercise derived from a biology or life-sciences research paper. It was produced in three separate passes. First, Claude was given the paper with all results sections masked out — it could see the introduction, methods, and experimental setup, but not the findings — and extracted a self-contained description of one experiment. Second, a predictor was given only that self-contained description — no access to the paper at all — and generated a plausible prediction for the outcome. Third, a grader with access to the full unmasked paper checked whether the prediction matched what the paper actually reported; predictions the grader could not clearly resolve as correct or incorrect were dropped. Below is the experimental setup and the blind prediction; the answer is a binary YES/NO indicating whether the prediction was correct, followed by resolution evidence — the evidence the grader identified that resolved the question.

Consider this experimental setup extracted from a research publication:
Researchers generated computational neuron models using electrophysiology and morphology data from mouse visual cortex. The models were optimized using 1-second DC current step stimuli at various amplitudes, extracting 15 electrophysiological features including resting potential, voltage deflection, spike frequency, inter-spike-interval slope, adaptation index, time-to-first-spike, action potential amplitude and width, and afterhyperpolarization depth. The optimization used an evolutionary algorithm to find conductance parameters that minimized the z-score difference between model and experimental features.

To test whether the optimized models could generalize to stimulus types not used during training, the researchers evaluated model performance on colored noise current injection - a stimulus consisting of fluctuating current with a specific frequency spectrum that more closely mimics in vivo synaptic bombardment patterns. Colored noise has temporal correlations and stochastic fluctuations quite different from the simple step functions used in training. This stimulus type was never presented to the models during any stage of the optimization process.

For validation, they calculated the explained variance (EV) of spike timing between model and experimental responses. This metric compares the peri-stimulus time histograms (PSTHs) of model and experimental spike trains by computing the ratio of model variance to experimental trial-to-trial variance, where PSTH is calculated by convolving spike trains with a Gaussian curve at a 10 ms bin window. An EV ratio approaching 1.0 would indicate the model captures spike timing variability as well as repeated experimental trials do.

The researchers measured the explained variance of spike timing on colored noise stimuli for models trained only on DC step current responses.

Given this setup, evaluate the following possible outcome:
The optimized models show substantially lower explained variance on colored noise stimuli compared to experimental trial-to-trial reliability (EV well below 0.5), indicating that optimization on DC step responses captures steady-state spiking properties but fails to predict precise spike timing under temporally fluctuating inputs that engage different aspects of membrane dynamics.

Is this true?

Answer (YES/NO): NO